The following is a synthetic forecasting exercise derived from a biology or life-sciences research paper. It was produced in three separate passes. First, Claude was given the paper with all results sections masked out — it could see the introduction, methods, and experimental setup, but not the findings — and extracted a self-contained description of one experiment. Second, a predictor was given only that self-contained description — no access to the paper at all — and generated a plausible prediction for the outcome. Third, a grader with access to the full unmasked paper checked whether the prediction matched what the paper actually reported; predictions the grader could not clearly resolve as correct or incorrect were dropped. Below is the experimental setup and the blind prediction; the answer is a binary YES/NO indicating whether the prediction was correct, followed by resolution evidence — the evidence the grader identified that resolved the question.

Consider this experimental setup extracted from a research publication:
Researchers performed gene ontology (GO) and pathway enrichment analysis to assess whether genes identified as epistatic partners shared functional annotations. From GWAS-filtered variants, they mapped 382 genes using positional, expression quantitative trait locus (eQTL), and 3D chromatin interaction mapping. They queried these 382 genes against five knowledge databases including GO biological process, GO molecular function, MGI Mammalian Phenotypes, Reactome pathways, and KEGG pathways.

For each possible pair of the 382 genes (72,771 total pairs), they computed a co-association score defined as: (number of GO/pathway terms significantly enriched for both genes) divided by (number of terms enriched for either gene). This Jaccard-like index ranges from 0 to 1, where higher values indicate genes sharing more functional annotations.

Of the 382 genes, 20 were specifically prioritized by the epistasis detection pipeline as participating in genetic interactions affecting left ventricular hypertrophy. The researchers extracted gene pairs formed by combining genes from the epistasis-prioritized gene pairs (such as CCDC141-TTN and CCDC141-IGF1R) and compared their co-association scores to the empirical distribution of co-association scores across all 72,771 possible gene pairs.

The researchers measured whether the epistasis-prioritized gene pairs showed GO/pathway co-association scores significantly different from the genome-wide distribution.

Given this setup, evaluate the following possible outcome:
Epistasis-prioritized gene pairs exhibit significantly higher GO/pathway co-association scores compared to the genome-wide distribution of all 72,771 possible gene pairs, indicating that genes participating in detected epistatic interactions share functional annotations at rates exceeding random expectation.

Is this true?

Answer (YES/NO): YES